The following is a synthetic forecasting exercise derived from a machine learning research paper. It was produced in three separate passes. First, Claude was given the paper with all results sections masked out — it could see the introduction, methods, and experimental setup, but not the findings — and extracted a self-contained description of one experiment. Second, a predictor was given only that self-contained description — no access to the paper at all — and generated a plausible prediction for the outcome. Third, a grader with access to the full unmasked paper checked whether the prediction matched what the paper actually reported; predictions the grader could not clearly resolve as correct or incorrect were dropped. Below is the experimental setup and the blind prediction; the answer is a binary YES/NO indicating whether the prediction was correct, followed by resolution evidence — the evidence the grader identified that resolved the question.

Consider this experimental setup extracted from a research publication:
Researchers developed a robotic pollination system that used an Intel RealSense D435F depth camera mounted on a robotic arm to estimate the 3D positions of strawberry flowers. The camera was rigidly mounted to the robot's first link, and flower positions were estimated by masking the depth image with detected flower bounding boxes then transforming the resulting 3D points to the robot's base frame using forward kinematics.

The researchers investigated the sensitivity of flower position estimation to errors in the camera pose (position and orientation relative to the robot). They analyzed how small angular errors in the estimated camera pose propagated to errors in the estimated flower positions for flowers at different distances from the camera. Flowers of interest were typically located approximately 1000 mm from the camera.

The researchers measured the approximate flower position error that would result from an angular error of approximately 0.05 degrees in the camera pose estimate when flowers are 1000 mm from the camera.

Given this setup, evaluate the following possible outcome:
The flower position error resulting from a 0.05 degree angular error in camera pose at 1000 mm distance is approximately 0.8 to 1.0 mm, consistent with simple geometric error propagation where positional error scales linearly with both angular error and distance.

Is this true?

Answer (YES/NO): NO